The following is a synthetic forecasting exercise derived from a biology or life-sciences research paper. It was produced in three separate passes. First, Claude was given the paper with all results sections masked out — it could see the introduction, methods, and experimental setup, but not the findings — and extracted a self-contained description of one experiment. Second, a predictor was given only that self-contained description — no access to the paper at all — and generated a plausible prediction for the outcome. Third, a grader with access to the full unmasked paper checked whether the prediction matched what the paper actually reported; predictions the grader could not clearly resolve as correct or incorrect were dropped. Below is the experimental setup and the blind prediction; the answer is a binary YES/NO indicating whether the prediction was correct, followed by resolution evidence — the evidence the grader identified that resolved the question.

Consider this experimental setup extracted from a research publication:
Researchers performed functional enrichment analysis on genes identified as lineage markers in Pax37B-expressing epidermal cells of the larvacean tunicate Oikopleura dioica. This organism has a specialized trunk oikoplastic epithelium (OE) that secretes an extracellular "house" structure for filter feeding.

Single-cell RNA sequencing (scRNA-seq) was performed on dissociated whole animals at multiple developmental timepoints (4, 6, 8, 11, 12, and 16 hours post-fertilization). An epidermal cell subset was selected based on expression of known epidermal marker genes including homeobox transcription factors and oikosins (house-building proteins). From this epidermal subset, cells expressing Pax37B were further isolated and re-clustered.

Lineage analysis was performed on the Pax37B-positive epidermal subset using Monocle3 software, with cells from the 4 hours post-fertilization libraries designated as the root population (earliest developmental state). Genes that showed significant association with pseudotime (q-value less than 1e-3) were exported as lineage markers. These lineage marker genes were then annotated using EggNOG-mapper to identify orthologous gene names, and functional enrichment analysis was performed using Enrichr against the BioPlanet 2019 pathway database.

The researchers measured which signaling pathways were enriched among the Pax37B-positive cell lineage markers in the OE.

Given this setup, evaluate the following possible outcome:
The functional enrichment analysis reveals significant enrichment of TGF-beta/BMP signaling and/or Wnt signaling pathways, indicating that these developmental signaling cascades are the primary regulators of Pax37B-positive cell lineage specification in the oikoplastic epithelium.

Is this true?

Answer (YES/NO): NO